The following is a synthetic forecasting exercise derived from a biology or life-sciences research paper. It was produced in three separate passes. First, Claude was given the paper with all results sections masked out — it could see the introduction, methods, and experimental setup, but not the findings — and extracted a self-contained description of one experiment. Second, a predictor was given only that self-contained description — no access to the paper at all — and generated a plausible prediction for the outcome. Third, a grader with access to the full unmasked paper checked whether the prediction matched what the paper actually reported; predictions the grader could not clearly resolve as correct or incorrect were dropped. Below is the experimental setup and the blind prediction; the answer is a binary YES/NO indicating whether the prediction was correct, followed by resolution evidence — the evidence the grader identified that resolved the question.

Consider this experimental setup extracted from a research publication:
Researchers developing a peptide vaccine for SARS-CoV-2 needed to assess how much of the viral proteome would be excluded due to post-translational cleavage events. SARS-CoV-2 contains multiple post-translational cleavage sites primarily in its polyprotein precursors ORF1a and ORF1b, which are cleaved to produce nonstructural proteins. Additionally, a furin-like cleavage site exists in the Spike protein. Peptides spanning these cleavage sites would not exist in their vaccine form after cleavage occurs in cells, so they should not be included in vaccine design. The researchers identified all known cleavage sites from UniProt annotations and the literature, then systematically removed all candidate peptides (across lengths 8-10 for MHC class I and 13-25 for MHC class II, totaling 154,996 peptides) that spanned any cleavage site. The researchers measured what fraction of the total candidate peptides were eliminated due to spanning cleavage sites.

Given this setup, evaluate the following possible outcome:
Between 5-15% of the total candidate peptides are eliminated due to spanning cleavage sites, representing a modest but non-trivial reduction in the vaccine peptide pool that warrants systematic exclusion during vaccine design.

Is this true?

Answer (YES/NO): NO